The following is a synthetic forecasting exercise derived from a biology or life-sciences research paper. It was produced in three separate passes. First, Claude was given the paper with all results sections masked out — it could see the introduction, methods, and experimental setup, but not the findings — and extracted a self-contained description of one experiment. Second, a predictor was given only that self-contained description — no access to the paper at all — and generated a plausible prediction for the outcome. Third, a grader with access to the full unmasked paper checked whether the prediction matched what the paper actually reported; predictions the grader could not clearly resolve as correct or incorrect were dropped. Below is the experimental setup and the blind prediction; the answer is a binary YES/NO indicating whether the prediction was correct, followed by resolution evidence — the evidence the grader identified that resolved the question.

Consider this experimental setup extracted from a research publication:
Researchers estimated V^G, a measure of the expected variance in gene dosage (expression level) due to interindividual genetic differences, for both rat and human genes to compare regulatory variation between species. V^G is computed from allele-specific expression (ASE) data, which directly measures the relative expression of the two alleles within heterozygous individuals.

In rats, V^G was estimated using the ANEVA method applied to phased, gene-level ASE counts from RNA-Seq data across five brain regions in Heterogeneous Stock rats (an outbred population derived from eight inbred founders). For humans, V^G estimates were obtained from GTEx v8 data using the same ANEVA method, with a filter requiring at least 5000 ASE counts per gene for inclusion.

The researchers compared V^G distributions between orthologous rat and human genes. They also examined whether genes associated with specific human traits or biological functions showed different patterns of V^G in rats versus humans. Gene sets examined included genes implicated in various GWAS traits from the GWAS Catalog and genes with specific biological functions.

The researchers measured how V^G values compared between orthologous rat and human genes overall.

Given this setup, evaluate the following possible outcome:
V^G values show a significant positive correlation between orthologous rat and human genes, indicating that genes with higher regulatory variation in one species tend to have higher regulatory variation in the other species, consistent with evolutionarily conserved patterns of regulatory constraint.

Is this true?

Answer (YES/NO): YES